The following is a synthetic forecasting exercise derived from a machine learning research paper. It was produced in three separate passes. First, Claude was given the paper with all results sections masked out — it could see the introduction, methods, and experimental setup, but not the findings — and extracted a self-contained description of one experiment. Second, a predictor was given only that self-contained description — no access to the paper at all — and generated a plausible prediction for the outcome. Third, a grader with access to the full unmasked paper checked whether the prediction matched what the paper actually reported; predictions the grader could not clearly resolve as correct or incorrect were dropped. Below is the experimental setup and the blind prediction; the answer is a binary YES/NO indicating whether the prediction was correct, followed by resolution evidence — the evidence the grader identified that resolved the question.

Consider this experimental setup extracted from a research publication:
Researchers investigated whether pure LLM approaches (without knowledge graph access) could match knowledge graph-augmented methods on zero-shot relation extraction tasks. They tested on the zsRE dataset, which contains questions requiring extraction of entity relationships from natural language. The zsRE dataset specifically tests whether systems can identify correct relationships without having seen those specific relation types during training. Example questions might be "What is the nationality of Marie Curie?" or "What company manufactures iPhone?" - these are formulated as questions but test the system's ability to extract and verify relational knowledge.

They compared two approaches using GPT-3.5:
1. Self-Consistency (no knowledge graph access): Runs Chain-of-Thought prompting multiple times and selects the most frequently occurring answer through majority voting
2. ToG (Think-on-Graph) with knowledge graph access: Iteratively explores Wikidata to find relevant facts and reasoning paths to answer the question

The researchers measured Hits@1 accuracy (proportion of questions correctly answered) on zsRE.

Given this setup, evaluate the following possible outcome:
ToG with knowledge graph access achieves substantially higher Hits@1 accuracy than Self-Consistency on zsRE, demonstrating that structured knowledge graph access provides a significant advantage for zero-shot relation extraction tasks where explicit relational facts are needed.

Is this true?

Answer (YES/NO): YES